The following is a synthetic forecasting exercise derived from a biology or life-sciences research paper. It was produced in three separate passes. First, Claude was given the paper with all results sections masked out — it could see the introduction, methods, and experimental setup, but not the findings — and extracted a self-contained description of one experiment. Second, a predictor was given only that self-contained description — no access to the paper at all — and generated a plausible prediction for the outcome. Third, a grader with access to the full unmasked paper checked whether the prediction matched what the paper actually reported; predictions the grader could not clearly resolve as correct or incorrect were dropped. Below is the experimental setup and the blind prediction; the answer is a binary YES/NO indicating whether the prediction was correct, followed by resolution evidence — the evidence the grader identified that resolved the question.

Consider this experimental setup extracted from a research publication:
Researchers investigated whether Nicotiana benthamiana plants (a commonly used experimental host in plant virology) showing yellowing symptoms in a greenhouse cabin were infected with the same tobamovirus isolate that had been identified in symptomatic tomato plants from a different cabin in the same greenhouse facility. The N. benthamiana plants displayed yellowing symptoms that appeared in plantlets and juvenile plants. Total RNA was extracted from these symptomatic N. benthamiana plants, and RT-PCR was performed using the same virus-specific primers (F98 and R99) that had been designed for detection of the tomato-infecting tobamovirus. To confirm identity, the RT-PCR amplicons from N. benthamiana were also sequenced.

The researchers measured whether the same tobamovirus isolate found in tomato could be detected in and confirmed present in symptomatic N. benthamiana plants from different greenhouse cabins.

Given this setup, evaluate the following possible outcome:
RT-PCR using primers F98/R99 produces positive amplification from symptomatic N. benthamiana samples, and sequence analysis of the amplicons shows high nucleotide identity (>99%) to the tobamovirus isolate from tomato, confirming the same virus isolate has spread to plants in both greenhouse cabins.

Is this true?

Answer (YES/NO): YES